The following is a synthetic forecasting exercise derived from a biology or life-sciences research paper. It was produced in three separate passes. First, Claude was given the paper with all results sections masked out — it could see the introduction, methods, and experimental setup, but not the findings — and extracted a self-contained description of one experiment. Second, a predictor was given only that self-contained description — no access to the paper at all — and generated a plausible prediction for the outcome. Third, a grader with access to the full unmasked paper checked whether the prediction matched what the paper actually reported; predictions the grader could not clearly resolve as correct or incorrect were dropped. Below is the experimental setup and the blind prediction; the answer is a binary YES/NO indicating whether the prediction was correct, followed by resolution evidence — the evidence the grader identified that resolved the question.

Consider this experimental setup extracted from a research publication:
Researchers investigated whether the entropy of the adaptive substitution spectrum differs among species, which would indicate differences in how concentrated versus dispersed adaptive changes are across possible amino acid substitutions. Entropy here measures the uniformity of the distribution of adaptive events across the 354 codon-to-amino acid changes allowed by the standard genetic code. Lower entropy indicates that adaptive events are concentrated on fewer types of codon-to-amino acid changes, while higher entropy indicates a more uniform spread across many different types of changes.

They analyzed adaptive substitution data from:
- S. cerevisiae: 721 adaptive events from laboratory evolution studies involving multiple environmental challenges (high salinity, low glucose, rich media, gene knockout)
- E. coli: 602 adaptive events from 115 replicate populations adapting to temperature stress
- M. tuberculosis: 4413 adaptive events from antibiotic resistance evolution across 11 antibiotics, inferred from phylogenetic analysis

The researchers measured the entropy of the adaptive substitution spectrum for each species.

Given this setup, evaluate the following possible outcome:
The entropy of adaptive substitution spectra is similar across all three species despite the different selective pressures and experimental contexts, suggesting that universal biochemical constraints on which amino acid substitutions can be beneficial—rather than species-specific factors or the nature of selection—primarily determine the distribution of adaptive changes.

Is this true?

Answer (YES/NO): NO